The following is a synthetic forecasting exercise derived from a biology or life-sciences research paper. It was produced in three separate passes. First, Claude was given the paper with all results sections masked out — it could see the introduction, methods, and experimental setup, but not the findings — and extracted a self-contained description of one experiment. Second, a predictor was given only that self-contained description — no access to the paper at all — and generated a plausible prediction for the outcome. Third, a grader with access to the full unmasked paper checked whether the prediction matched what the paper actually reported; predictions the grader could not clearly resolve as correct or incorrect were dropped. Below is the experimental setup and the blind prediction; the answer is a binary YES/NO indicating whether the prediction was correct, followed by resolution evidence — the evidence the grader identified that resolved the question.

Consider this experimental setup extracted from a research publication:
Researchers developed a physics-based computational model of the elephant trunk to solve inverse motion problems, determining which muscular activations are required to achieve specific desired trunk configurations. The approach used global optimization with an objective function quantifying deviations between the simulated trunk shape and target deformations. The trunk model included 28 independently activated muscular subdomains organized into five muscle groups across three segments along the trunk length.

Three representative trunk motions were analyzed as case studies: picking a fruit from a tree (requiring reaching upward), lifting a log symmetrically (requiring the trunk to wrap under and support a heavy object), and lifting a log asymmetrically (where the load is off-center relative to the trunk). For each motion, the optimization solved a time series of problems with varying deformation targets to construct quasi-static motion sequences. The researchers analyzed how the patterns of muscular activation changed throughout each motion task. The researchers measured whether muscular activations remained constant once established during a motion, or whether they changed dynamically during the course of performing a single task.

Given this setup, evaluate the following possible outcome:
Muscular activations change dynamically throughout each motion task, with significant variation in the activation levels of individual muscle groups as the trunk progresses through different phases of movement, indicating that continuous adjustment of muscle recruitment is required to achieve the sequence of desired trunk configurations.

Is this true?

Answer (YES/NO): YES